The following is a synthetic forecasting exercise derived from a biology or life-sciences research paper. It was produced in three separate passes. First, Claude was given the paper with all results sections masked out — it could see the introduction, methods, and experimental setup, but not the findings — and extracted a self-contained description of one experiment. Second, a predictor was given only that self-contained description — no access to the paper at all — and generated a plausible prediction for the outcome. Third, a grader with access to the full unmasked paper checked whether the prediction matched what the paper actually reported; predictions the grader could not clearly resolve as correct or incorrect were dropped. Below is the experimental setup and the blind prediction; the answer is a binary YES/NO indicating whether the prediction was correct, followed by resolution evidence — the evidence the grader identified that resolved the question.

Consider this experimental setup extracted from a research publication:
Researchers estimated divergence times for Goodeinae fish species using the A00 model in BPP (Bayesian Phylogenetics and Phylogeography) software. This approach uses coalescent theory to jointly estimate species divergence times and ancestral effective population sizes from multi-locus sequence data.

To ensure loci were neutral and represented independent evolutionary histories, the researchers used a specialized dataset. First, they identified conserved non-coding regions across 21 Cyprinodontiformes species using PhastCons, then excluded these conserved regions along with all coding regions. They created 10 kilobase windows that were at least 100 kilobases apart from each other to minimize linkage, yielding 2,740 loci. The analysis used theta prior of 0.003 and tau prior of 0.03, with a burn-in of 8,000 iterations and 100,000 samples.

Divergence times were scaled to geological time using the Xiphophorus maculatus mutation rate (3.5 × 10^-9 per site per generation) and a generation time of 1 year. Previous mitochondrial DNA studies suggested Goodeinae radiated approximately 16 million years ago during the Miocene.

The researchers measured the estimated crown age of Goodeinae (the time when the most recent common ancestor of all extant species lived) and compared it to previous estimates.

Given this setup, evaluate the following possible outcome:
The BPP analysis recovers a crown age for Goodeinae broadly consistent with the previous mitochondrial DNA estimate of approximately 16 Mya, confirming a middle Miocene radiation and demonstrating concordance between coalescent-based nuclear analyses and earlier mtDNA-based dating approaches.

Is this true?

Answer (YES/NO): YES